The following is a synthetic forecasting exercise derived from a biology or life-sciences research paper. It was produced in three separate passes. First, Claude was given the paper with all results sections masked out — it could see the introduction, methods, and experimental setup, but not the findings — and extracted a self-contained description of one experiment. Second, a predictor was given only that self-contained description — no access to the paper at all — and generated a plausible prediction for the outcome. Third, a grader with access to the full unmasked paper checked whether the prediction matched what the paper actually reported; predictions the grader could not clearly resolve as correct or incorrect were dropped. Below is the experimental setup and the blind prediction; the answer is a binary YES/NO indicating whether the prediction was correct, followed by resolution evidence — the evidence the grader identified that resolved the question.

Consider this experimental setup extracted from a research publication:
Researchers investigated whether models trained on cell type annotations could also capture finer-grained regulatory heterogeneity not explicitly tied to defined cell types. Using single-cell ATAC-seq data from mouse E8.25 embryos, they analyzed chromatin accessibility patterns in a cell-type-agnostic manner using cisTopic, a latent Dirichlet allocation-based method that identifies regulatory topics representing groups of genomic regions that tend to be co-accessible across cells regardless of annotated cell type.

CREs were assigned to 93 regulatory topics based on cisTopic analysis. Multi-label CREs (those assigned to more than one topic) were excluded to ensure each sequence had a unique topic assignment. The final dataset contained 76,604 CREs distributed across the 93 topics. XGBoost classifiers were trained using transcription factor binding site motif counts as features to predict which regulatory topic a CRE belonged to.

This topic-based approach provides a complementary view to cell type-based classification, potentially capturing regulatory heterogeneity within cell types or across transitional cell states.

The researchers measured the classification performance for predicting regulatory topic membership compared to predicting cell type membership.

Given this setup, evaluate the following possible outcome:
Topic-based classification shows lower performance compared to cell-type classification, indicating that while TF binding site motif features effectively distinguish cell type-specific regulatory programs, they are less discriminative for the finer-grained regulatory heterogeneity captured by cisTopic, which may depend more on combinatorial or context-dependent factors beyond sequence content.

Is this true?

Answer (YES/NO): YES